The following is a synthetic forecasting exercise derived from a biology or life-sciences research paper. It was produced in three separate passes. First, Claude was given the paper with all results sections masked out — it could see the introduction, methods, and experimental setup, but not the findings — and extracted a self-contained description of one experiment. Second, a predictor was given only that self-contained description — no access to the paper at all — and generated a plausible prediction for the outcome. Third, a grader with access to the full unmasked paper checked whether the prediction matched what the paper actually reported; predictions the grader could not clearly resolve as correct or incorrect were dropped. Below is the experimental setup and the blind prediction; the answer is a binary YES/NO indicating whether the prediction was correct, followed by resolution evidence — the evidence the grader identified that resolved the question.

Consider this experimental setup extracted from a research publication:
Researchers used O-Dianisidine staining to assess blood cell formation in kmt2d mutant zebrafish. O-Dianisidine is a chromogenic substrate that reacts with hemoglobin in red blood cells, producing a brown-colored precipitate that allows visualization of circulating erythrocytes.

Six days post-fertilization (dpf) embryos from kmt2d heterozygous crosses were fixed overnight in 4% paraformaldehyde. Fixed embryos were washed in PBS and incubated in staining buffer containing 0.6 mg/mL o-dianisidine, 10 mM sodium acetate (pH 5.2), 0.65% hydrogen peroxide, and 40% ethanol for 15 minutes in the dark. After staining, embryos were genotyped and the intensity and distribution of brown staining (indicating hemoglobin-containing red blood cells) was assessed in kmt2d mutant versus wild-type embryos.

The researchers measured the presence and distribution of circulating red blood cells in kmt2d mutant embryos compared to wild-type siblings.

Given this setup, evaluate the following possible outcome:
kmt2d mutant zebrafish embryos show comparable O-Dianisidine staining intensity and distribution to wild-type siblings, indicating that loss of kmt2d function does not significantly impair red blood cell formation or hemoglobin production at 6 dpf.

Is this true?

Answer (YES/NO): NO